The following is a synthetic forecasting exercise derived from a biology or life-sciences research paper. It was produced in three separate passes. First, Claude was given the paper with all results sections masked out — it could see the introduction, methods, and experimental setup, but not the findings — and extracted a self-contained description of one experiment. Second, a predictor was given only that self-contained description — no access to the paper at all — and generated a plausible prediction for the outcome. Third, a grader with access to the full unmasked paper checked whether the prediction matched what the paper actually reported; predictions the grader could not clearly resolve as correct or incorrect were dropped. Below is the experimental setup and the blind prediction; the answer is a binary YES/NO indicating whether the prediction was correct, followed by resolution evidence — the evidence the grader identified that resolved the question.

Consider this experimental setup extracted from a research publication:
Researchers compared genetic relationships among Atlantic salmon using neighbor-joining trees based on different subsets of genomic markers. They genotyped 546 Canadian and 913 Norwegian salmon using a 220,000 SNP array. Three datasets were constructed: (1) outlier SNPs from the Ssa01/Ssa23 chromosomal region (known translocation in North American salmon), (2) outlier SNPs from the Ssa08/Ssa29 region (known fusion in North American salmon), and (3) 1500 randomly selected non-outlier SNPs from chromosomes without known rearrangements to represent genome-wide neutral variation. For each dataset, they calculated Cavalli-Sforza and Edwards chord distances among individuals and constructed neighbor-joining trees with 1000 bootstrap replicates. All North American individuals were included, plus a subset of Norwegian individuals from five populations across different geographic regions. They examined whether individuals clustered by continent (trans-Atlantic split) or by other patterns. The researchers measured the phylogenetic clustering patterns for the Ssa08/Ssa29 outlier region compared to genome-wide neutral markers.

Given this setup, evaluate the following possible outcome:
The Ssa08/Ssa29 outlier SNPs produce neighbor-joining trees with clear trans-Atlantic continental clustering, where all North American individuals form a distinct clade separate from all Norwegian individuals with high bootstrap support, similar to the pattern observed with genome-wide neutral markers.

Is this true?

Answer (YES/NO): NO